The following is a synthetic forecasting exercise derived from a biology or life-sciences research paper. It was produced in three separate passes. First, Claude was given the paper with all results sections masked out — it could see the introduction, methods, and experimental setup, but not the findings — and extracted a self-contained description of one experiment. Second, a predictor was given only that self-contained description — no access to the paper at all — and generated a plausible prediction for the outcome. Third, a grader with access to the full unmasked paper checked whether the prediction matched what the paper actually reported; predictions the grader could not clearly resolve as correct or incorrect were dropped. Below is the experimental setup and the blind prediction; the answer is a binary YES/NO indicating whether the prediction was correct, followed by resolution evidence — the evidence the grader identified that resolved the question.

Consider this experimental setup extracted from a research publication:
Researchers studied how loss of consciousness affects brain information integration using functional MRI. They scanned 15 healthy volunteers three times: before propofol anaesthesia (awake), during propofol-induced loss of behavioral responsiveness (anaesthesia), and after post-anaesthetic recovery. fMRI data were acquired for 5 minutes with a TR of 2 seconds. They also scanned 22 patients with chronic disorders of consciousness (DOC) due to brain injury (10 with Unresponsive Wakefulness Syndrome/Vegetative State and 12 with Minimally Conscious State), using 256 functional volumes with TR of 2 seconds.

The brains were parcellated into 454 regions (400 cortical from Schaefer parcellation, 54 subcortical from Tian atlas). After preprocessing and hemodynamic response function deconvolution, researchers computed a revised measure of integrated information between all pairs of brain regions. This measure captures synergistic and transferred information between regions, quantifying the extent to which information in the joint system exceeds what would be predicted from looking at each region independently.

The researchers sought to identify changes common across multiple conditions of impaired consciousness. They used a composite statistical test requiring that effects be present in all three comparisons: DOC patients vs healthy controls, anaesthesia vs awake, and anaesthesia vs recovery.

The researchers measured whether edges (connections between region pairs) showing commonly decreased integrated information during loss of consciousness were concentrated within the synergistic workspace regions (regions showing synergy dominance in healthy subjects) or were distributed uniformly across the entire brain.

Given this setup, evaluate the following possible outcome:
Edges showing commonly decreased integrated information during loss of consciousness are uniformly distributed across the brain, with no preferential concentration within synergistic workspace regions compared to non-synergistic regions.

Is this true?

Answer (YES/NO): NO